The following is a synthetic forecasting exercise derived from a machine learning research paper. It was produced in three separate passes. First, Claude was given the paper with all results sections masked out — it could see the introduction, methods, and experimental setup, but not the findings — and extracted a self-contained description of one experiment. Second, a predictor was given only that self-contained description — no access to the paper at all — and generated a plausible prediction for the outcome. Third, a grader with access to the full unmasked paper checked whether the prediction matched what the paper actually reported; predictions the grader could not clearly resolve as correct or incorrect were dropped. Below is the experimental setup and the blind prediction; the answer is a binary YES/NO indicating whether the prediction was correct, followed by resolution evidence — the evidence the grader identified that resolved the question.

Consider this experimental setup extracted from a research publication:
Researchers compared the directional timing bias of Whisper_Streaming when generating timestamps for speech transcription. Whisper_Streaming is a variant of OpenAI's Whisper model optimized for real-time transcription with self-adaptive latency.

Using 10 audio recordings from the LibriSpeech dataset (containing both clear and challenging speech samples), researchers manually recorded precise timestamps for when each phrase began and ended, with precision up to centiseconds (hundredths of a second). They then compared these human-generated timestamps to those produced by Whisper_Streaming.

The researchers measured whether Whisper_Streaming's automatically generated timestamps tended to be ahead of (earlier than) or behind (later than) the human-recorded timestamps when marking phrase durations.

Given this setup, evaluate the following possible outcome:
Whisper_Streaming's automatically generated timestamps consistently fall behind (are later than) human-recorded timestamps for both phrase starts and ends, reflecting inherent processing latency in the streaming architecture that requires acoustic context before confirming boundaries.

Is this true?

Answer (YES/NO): NO